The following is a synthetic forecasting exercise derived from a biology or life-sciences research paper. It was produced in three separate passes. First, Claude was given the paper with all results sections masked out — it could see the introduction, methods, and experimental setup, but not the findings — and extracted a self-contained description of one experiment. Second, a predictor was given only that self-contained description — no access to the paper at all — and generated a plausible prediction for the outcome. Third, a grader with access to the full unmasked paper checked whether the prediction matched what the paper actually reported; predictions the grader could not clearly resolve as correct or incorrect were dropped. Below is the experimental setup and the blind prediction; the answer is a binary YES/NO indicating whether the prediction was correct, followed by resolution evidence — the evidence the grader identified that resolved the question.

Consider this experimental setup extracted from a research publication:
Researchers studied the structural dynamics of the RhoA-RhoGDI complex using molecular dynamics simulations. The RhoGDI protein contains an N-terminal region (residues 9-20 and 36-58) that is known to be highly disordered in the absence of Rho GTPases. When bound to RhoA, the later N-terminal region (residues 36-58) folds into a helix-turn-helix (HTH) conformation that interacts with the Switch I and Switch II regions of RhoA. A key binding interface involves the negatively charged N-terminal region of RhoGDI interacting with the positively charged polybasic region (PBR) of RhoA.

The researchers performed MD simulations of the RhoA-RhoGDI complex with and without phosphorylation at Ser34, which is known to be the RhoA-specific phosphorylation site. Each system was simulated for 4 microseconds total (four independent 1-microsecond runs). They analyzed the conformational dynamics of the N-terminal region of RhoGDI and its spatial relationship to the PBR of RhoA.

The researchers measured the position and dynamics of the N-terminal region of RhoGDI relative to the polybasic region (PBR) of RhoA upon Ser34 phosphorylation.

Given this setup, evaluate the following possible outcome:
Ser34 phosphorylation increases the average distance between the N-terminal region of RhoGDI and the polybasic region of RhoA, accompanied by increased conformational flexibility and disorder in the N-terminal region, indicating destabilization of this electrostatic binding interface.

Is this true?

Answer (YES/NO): YES